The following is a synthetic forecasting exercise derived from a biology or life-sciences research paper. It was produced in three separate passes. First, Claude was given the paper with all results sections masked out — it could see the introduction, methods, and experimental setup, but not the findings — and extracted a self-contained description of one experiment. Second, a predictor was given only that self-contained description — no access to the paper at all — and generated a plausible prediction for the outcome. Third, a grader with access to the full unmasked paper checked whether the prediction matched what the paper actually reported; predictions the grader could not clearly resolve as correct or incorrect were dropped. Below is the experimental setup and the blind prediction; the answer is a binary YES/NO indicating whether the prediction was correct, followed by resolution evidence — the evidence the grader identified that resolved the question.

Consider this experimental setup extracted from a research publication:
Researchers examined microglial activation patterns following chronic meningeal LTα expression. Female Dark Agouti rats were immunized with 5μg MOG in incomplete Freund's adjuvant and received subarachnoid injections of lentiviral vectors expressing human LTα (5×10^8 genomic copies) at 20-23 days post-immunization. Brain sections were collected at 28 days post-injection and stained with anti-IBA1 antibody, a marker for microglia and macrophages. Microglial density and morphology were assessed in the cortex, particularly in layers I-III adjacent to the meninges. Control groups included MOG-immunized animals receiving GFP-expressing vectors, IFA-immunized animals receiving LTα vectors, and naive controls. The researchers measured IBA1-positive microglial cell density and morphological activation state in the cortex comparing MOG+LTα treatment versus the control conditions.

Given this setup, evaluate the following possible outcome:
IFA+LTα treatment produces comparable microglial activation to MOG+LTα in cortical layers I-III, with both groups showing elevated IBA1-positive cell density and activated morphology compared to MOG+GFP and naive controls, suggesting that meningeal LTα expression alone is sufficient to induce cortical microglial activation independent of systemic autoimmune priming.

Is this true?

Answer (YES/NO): NO